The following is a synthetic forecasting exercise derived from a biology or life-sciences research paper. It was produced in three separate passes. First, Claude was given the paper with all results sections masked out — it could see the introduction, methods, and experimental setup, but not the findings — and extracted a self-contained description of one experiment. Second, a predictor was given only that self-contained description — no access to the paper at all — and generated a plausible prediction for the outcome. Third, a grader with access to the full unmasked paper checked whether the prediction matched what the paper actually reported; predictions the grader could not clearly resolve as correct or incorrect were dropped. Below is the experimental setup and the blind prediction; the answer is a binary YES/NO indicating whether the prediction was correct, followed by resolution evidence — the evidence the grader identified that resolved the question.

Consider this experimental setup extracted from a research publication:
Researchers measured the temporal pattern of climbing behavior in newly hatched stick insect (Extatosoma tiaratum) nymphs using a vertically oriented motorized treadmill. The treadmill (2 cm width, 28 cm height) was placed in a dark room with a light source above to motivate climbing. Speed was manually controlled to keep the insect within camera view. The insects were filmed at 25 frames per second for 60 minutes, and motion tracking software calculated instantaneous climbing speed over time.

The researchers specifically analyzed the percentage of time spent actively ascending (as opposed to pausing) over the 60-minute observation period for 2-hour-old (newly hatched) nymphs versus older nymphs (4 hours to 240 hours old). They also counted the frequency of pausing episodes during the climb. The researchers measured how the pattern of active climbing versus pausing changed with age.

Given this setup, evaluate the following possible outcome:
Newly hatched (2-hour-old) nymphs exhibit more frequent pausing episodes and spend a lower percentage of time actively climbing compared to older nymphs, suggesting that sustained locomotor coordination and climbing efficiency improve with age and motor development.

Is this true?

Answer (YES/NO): NO